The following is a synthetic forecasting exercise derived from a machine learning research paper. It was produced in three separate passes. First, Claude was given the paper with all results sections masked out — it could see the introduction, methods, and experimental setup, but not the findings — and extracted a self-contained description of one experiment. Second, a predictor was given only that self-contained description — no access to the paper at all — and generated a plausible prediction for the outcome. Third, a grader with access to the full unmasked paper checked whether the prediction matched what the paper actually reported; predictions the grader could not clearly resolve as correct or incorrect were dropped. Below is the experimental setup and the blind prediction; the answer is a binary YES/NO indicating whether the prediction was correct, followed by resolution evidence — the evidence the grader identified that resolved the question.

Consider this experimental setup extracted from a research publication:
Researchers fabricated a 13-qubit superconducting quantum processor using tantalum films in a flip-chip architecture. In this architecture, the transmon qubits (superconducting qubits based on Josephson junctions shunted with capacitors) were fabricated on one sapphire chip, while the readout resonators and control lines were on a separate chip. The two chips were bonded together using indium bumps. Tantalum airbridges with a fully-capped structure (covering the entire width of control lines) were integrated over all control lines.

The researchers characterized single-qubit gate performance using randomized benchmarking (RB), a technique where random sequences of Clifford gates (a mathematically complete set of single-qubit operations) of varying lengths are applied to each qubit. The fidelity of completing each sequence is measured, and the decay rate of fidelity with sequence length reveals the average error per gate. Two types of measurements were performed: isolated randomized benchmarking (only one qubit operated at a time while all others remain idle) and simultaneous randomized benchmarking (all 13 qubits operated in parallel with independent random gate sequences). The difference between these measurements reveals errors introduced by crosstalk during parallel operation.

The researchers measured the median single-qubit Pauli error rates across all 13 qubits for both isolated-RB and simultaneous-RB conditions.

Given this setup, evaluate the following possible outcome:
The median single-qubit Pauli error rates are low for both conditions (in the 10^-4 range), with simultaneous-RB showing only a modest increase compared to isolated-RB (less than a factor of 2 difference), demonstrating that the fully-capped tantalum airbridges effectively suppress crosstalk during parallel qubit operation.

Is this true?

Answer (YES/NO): YES